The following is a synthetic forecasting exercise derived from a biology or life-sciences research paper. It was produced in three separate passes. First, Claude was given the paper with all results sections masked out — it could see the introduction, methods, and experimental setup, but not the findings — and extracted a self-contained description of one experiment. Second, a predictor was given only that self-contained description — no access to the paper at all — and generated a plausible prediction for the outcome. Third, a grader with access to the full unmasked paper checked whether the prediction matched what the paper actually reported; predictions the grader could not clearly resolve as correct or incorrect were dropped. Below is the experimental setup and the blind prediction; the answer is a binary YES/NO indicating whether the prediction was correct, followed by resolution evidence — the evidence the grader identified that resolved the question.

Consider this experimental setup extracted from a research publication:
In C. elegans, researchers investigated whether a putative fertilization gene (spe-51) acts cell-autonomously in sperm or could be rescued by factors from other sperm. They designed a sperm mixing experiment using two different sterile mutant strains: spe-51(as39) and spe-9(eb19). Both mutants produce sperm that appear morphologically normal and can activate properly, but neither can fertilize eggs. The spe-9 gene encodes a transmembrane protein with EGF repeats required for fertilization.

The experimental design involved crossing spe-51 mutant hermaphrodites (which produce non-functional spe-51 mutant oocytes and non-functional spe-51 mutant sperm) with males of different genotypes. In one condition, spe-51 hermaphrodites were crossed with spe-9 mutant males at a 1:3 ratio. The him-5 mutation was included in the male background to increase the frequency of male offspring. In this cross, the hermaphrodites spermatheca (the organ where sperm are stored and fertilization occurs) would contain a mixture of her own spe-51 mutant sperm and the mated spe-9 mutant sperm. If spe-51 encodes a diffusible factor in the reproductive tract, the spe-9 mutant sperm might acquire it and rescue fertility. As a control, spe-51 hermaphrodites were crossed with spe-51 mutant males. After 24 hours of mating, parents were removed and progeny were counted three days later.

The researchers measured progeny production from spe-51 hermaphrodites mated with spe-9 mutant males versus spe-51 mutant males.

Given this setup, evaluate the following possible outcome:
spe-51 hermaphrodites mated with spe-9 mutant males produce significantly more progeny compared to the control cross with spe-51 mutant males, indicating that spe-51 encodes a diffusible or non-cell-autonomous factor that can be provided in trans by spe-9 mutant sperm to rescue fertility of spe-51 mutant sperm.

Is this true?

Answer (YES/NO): NO